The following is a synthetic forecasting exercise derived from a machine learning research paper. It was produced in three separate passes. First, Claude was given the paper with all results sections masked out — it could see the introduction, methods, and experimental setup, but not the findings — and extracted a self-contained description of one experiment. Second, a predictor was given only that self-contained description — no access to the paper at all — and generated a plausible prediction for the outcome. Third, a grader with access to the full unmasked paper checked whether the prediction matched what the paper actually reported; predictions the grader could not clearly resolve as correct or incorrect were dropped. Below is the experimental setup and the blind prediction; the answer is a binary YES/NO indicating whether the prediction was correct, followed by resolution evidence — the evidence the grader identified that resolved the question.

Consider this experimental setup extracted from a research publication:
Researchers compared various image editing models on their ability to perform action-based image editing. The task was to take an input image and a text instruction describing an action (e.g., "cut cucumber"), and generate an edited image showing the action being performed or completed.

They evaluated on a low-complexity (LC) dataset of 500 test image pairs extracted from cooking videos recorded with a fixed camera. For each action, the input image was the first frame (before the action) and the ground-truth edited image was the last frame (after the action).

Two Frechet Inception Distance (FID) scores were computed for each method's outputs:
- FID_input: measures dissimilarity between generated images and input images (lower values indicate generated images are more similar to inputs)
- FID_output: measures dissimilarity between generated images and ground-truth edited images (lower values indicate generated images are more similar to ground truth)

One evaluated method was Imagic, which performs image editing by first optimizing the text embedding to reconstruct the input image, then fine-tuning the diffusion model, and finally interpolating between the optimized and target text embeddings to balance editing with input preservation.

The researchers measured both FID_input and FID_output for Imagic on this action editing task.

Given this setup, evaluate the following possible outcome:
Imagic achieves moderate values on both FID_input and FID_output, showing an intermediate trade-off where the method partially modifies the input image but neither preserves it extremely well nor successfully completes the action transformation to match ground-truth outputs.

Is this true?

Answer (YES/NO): NO